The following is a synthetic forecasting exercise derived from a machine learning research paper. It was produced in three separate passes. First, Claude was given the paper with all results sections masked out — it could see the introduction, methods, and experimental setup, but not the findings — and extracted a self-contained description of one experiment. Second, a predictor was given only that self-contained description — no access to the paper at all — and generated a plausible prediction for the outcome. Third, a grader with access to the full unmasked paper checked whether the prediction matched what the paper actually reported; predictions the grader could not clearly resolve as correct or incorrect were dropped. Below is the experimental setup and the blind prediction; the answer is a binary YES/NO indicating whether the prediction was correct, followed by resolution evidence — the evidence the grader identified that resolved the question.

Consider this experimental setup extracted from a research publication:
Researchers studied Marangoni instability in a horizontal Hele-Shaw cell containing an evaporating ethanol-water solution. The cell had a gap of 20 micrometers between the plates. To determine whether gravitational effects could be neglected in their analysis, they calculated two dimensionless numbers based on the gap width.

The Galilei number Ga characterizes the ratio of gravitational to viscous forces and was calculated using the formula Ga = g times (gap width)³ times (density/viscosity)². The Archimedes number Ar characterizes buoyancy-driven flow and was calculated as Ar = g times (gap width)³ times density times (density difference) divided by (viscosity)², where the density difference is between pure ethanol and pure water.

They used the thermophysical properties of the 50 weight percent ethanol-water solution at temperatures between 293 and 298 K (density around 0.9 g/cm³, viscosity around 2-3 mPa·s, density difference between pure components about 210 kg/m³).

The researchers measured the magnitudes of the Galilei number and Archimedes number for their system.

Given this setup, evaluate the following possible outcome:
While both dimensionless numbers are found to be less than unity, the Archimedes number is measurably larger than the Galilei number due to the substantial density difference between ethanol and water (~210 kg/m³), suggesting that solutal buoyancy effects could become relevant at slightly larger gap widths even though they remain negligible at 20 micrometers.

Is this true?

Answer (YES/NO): NO